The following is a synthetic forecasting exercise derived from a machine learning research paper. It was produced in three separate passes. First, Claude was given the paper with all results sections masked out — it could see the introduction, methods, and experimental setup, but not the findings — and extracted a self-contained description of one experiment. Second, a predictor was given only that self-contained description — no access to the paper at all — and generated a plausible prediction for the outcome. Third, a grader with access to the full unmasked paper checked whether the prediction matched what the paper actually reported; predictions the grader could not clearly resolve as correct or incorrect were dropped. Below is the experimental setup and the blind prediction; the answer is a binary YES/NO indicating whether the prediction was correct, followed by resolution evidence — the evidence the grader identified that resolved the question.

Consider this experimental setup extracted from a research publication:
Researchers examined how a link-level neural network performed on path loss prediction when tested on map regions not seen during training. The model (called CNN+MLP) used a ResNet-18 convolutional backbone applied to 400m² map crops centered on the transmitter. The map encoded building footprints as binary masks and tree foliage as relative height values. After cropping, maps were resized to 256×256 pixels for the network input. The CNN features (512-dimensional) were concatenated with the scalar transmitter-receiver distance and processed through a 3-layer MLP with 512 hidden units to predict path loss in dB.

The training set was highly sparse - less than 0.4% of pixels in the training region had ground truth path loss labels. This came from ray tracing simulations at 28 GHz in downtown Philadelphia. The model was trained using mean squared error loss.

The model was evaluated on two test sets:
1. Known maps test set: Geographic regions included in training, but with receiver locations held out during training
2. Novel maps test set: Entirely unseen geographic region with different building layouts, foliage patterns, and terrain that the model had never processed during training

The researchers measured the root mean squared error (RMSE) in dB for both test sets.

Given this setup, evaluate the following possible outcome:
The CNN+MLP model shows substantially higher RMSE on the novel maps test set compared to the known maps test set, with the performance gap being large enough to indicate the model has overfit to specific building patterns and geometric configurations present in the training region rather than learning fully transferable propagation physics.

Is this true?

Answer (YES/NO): YES